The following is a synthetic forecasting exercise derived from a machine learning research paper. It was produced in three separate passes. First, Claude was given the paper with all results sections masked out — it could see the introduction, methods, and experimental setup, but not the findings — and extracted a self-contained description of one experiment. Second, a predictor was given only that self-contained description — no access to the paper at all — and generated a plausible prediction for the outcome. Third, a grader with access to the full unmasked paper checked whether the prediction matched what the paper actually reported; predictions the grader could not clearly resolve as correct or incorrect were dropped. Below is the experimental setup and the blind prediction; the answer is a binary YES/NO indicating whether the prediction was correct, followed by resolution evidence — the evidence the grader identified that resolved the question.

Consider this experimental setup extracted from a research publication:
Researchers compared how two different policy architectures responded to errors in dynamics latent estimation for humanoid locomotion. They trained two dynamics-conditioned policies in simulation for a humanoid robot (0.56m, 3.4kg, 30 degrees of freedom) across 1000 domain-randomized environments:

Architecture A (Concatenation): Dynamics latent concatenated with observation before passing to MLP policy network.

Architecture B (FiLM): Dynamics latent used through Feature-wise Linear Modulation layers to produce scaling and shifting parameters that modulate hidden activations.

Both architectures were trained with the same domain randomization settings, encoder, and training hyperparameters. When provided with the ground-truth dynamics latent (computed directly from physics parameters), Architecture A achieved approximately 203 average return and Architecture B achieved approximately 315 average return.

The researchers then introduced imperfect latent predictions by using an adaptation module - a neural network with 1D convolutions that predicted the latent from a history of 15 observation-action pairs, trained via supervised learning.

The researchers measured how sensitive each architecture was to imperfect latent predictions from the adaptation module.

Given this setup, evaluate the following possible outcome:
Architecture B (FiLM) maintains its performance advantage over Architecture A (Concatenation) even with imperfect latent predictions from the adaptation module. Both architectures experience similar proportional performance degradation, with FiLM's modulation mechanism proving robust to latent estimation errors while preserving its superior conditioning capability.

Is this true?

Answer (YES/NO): NO